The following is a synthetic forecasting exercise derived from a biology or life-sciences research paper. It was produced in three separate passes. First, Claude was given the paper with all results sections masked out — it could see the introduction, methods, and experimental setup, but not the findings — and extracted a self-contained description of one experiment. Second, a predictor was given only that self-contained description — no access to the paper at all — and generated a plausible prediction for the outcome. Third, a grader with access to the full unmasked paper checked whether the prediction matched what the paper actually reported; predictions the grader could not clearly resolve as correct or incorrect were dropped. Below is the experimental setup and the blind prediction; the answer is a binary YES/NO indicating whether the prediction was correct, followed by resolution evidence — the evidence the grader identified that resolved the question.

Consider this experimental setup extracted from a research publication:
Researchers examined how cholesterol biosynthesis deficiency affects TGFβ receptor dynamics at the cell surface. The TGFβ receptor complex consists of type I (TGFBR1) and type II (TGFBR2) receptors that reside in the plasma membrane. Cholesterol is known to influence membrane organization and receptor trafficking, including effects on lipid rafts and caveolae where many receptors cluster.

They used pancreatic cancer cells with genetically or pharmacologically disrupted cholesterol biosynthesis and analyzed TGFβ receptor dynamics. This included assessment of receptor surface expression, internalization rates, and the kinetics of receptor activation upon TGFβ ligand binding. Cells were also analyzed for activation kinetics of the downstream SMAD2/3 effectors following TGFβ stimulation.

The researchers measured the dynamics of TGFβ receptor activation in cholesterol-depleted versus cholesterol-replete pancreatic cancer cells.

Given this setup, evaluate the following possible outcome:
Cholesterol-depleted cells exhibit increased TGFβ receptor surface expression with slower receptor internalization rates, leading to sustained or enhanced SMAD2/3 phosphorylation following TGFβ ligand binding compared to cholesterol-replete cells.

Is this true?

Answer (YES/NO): YES